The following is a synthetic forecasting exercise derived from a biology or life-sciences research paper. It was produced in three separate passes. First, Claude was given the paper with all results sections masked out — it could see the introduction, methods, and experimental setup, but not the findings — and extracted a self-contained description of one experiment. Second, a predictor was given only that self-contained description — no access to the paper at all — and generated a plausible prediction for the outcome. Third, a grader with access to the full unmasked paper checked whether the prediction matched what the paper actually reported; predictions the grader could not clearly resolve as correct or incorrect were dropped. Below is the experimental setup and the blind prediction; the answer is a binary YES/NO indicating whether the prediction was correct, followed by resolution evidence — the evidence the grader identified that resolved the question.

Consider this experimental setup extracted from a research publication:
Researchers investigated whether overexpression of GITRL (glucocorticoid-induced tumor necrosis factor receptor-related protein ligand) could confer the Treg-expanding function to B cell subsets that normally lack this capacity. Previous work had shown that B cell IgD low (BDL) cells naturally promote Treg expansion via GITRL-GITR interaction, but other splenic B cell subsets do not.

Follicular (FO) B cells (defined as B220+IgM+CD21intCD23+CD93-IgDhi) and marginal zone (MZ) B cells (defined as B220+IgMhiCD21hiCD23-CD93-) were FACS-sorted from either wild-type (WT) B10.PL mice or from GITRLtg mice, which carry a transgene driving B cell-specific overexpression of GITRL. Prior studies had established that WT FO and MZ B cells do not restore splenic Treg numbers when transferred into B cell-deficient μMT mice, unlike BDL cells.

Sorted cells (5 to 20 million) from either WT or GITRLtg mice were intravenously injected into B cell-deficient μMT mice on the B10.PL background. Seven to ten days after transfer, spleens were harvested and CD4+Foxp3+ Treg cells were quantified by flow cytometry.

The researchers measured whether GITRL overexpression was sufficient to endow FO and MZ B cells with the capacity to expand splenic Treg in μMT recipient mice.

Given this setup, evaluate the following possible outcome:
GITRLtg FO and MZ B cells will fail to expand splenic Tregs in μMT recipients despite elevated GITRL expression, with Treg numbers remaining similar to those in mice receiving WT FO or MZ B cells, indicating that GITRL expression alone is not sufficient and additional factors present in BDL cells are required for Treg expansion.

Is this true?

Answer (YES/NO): YES